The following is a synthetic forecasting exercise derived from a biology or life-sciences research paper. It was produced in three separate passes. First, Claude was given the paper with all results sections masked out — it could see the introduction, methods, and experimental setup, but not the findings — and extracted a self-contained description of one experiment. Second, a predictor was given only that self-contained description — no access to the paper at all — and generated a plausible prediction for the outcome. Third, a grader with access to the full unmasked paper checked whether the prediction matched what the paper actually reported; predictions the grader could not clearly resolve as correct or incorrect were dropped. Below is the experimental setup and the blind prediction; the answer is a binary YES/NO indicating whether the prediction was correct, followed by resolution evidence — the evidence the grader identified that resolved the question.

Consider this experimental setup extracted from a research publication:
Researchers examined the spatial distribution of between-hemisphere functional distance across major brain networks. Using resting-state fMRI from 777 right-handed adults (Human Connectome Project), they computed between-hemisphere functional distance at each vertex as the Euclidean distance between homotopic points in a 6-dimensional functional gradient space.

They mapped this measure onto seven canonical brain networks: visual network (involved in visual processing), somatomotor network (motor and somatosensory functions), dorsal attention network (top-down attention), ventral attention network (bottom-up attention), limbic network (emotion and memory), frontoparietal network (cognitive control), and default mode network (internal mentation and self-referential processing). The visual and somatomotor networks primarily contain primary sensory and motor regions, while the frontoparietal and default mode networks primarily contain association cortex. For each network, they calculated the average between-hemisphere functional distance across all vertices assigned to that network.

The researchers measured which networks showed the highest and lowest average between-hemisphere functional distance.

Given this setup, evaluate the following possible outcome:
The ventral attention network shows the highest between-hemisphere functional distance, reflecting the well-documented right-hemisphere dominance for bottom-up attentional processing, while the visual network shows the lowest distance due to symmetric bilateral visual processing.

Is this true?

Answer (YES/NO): NO